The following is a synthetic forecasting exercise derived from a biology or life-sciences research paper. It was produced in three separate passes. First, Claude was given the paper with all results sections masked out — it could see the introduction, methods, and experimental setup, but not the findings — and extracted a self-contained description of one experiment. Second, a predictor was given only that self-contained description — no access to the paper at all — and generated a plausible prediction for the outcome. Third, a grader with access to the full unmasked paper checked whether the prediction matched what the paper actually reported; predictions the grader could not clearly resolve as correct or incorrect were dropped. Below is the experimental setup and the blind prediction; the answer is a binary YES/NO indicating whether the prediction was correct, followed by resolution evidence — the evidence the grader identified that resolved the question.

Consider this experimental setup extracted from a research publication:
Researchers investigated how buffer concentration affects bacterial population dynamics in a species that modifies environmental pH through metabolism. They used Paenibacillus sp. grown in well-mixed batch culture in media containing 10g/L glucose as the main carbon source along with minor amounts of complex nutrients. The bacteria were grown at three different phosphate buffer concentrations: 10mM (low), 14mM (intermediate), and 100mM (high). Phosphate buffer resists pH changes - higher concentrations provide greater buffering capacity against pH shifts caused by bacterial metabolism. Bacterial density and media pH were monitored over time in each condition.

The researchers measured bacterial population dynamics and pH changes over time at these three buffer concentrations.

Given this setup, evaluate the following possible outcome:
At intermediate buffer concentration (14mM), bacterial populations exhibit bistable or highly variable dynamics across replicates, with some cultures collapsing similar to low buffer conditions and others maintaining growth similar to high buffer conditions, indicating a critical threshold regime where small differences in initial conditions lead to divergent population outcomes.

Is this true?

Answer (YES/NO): NO